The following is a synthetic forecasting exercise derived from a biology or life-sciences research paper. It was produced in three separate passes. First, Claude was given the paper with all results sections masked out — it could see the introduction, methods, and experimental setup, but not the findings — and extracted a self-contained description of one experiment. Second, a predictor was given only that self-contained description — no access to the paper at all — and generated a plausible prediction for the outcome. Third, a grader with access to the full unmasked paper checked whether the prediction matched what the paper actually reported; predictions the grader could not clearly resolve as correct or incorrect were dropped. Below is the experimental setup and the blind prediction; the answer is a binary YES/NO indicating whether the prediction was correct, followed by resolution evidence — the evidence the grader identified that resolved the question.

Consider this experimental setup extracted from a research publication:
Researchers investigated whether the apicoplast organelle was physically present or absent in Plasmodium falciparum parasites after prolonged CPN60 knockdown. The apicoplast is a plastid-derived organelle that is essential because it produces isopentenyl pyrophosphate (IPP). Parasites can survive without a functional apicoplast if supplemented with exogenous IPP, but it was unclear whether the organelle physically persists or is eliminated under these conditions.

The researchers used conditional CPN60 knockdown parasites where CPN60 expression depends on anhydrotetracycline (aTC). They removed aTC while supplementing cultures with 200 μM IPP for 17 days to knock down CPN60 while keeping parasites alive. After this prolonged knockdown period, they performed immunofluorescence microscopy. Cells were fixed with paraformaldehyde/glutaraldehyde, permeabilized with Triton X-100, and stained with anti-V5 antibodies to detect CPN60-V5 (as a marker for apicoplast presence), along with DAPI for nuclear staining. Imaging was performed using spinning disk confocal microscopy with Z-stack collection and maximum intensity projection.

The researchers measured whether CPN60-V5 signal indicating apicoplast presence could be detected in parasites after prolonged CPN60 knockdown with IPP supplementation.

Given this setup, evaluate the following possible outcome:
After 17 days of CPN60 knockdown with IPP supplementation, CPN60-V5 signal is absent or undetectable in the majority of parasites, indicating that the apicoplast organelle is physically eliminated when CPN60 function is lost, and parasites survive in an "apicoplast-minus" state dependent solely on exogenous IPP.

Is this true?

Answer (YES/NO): NO